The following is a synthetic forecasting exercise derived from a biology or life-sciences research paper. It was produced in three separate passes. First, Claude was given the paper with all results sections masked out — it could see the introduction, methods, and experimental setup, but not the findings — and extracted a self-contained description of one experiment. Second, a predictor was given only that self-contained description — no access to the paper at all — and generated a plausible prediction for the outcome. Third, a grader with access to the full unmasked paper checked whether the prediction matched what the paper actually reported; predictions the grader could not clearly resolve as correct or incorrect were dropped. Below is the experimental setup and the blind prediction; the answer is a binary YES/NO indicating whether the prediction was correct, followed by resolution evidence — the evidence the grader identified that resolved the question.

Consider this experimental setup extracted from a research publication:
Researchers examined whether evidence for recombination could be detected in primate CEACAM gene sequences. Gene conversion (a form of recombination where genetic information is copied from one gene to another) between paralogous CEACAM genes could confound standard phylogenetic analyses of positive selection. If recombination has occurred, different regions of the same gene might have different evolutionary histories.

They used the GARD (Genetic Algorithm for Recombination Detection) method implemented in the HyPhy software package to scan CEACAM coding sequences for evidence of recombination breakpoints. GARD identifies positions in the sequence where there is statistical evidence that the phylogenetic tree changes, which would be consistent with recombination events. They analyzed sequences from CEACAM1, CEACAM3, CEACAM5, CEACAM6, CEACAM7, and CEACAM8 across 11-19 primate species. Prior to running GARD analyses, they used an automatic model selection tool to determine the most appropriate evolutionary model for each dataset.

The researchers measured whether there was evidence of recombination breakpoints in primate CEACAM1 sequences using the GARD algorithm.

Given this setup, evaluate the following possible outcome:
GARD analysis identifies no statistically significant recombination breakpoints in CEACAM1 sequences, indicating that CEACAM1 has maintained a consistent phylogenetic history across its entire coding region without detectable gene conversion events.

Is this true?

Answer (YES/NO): NO